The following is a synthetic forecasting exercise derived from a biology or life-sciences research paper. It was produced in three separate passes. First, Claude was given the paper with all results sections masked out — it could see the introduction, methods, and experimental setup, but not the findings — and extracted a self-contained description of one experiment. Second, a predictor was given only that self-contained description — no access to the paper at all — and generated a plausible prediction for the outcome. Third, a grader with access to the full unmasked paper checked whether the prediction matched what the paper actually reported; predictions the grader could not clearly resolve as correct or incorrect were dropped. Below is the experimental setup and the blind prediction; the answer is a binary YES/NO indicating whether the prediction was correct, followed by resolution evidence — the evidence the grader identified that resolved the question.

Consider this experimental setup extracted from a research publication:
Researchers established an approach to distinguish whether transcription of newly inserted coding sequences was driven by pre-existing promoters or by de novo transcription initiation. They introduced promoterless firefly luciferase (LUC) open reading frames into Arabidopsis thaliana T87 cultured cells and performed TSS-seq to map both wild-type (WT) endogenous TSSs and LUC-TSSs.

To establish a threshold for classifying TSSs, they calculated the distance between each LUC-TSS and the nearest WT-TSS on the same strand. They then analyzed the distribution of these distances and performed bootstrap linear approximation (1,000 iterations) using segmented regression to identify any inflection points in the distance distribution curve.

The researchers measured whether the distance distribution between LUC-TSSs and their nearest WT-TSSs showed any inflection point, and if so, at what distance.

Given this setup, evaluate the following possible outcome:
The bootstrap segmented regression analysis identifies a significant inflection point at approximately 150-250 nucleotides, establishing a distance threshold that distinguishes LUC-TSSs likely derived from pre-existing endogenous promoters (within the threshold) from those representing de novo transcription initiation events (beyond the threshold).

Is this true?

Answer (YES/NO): NO